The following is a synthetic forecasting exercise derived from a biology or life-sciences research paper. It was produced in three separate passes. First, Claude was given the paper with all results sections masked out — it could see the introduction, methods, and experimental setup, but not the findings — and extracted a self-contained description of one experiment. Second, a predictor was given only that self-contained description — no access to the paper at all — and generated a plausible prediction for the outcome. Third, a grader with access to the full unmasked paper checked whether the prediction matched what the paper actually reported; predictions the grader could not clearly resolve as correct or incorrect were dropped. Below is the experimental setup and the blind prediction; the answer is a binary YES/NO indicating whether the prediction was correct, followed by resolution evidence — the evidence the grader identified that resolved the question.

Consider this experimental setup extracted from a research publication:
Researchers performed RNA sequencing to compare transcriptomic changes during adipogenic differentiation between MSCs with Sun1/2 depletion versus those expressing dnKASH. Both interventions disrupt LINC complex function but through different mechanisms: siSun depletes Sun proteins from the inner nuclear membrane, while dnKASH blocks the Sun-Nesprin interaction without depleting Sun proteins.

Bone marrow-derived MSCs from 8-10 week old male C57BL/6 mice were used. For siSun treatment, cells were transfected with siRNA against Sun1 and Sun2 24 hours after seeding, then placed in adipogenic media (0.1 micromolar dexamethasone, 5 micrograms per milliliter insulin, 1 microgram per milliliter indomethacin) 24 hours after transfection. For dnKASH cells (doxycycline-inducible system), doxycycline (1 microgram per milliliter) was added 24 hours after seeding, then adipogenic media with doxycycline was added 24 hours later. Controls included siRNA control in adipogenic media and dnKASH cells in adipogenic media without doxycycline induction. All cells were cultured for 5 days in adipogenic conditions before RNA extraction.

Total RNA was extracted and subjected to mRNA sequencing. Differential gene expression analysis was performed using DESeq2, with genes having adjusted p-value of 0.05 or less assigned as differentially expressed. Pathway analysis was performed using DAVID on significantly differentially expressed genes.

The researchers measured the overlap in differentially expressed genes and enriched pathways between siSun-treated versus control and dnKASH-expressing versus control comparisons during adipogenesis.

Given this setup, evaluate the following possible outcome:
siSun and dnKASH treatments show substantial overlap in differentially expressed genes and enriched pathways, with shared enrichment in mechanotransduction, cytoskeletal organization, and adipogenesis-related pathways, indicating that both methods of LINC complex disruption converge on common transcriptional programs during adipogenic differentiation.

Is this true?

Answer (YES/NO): NO